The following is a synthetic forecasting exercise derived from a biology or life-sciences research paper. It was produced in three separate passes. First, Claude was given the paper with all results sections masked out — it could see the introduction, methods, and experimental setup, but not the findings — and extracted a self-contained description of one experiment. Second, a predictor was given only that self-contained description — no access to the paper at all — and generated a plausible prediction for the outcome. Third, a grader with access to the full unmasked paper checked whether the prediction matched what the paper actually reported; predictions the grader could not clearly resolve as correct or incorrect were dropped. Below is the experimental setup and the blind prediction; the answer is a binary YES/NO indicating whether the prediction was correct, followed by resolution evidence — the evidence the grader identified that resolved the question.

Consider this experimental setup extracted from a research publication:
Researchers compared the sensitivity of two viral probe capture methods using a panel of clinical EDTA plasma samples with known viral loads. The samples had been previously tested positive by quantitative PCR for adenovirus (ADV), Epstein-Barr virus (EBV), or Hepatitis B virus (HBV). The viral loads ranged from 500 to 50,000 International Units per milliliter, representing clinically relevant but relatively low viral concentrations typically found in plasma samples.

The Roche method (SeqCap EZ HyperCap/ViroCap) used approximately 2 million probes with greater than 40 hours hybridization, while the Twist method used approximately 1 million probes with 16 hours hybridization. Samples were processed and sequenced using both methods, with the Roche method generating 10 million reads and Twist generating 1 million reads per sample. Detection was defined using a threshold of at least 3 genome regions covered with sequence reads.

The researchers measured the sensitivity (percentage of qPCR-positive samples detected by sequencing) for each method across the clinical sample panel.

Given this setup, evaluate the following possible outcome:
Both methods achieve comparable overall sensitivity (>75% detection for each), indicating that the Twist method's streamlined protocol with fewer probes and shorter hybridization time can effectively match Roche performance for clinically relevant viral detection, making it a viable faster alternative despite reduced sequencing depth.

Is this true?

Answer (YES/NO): YES